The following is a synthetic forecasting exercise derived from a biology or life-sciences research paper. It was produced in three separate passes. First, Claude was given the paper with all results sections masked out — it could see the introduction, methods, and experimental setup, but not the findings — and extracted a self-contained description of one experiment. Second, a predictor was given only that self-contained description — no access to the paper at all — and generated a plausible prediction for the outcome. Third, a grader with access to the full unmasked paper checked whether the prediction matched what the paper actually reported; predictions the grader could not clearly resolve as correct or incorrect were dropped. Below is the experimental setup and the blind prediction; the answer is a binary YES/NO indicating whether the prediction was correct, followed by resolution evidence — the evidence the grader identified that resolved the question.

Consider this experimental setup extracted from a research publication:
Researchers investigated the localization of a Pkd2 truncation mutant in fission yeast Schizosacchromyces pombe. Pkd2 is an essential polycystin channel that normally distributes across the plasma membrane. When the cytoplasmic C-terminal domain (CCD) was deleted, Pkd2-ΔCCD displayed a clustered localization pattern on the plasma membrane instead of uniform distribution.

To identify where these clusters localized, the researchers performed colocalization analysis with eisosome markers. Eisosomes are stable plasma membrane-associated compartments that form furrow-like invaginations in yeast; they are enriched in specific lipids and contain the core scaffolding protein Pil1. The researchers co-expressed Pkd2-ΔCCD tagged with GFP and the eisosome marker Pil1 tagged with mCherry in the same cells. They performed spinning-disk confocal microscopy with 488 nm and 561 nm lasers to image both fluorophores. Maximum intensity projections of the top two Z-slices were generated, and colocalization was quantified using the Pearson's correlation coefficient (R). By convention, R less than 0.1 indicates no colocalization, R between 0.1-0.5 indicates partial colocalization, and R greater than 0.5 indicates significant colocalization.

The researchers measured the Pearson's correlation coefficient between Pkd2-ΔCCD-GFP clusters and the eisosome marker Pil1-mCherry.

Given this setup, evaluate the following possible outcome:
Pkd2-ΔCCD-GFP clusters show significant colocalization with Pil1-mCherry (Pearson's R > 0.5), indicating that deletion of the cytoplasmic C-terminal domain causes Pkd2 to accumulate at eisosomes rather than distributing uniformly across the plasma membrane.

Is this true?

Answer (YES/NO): NO